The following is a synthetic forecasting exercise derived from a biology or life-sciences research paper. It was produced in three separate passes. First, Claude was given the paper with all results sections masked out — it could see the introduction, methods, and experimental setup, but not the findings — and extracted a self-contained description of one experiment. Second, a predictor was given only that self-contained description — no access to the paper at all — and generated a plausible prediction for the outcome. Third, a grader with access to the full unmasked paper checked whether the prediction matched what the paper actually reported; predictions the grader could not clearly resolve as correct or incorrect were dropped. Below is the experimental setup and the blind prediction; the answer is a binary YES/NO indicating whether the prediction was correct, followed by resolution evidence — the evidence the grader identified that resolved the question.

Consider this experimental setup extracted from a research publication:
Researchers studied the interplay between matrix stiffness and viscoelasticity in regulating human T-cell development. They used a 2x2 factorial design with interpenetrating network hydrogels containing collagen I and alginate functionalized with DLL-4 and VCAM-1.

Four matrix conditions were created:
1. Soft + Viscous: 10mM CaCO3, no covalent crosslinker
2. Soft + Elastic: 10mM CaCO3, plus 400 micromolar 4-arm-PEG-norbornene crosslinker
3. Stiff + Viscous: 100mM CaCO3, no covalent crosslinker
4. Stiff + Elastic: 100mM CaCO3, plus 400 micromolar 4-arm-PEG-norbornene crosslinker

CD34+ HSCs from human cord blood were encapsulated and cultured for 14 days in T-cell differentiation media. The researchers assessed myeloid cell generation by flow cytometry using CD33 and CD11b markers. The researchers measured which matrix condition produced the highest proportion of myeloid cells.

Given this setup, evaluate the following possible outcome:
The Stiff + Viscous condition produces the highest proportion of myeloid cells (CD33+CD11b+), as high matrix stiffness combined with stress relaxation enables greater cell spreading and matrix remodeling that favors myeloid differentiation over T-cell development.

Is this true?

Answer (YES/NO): NO